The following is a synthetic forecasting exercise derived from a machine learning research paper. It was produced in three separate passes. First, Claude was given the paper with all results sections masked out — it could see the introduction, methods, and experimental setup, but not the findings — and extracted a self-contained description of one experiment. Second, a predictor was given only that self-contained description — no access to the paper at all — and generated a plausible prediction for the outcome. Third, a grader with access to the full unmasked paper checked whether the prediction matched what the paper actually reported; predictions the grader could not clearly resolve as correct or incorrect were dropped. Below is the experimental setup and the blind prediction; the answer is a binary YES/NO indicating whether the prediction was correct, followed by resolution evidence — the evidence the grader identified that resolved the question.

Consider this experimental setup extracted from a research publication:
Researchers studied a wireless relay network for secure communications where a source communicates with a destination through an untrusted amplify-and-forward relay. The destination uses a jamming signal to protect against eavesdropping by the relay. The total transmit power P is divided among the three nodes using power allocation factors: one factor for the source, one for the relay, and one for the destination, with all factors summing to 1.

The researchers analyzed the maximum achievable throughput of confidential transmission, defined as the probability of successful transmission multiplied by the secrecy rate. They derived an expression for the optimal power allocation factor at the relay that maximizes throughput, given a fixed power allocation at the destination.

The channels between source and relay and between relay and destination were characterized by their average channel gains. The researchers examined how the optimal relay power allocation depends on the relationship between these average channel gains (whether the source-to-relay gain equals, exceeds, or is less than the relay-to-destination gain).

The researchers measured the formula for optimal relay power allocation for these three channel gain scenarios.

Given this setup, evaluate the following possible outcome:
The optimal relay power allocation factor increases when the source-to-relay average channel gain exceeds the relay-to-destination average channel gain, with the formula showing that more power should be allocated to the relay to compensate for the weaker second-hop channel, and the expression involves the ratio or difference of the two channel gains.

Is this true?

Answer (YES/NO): NO